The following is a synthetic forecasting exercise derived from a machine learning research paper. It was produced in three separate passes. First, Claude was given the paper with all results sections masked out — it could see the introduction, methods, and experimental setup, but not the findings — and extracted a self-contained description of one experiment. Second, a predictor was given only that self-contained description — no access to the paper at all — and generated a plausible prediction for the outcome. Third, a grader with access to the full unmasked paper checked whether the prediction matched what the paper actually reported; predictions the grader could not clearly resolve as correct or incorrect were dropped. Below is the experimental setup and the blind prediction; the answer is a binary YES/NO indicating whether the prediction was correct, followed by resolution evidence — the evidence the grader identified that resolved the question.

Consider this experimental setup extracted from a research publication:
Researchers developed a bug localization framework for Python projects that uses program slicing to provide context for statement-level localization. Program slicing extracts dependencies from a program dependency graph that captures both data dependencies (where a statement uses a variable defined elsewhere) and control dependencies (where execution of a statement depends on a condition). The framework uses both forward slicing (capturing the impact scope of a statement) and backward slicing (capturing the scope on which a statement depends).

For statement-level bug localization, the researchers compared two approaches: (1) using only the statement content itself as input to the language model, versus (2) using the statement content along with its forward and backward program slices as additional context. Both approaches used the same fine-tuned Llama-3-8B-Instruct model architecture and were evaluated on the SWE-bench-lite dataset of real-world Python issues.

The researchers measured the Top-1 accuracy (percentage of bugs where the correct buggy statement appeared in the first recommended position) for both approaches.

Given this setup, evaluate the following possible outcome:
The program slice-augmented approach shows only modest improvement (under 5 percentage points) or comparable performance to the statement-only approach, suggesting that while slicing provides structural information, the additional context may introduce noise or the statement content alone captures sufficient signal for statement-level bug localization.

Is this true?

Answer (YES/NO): NO